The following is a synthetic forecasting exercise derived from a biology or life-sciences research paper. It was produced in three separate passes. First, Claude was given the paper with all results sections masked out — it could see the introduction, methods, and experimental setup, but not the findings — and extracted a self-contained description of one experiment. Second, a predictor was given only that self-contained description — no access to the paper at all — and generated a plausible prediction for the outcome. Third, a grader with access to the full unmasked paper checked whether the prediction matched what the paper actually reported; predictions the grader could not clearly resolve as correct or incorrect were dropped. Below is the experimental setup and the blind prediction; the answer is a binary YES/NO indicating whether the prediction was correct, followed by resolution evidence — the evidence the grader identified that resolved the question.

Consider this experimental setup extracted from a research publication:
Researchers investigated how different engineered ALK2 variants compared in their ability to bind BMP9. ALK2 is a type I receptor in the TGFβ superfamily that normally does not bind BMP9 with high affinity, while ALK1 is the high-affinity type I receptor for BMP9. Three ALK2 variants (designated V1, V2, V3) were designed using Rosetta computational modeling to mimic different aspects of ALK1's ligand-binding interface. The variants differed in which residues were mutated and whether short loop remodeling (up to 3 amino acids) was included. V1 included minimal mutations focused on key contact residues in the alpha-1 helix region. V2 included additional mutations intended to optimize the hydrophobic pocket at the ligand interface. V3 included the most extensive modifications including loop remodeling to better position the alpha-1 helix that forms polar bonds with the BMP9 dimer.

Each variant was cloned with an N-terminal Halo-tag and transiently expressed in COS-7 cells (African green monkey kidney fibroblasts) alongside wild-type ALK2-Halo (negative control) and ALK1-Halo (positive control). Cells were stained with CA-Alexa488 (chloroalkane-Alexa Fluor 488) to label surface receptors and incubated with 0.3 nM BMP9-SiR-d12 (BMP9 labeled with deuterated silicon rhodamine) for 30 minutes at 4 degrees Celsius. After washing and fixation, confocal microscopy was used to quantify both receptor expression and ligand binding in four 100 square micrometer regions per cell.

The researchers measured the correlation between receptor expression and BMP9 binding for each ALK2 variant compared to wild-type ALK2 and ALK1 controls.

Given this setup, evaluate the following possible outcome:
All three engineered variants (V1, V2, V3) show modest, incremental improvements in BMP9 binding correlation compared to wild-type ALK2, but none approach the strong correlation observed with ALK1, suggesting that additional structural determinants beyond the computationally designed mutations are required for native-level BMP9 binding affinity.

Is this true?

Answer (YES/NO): NO